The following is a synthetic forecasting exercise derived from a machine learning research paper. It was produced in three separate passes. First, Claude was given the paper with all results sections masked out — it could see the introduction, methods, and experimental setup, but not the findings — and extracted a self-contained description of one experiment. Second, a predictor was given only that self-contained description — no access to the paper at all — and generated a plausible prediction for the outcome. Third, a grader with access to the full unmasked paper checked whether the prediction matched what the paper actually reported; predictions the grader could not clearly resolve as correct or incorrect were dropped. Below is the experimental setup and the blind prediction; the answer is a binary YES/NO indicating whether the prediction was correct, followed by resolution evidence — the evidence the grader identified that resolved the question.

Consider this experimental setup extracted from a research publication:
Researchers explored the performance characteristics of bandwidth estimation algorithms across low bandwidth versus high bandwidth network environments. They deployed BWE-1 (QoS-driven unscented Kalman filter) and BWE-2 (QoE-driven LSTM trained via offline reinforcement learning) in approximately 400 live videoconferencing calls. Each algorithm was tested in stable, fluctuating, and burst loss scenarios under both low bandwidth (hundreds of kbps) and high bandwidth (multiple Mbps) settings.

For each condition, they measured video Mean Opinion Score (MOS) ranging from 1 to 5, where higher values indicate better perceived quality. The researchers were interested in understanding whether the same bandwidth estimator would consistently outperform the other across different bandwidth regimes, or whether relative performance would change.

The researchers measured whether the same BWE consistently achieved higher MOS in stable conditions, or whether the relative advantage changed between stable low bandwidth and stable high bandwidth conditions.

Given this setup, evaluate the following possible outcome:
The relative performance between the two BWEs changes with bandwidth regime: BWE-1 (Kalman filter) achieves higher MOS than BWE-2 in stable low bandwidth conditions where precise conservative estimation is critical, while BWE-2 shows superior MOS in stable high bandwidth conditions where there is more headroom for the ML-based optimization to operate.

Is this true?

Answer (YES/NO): YES